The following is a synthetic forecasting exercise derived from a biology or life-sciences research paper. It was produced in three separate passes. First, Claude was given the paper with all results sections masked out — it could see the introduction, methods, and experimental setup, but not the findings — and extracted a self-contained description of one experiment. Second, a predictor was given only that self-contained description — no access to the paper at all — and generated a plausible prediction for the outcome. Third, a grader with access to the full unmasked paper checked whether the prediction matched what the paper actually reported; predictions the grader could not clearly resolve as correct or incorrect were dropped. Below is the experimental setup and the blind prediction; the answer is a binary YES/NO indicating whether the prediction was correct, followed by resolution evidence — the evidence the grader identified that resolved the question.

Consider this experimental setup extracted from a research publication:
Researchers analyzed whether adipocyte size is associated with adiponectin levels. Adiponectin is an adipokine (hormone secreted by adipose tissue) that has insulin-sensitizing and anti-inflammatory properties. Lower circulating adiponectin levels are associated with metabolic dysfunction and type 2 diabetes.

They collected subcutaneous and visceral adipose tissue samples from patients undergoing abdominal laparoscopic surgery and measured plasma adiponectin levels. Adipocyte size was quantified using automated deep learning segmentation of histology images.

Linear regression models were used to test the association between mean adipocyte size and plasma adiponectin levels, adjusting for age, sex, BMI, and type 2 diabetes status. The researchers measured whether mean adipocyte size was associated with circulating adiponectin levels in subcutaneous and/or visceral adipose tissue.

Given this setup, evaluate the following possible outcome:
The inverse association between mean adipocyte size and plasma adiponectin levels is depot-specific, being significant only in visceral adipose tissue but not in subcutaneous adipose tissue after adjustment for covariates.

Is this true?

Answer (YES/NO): NO